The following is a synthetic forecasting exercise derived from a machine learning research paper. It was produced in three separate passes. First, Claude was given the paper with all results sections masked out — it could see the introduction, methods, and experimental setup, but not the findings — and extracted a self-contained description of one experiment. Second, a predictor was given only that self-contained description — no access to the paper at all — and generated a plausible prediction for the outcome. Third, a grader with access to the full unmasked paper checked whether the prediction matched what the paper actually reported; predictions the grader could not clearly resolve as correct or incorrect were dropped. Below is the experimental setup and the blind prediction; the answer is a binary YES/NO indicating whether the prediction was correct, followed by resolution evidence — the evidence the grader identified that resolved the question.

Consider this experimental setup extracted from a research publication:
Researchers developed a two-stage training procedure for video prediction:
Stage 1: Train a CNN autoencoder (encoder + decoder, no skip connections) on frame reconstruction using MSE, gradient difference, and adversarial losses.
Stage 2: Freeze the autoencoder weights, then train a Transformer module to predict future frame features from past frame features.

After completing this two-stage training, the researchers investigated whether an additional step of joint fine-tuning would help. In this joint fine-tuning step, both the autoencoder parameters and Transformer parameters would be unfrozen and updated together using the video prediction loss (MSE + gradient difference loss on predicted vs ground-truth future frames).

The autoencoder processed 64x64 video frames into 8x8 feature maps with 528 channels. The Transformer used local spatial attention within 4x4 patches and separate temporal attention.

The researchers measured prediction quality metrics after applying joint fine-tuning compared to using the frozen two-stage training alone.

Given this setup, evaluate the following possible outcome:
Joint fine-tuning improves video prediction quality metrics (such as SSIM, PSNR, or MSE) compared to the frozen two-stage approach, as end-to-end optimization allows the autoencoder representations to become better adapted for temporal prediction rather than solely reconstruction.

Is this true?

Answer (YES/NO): NO